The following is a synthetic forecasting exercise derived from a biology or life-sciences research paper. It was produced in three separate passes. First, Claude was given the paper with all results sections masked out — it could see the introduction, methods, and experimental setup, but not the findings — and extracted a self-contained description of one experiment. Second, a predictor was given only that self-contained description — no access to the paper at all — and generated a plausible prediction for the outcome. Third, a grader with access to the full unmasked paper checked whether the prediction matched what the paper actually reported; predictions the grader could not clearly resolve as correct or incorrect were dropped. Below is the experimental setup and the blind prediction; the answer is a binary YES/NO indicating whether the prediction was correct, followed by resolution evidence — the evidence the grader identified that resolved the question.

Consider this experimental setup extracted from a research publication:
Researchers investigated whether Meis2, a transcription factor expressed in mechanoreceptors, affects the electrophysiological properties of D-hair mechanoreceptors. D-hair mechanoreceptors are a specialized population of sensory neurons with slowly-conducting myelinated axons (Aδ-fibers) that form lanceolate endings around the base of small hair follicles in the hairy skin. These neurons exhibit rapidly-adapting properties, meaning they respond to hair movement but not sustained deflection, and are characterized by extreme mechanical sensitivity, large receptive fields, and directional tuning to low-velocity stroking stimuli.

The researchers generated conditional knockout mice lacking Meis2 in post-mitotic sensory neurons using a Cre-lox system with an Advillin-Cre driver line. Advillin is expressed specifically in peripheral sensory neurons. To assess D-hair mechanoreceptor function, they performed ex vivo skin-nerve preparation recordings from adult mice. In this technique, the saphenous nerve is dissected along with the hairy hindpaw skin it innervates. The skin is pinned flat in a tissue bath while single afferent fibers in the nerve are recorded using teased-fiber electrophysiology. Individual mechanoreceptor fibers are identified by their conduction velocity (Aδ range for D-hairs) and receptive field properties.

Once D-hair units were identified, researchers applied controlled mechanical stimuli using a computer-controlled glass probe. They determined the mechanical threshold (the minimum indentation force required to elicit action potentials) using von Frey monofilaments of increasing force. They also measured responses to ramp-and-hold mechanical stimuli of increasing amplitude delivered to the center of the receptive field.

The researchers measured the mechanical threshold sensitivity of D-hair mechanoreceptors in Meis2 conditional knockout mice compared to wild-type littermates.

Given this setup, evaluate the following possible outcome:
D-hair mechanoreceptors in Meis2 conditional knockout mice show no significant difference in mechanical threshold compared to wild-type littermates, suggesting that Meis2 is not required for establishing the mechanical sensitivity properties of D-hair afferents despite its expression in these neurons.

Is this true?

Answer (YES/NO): NO